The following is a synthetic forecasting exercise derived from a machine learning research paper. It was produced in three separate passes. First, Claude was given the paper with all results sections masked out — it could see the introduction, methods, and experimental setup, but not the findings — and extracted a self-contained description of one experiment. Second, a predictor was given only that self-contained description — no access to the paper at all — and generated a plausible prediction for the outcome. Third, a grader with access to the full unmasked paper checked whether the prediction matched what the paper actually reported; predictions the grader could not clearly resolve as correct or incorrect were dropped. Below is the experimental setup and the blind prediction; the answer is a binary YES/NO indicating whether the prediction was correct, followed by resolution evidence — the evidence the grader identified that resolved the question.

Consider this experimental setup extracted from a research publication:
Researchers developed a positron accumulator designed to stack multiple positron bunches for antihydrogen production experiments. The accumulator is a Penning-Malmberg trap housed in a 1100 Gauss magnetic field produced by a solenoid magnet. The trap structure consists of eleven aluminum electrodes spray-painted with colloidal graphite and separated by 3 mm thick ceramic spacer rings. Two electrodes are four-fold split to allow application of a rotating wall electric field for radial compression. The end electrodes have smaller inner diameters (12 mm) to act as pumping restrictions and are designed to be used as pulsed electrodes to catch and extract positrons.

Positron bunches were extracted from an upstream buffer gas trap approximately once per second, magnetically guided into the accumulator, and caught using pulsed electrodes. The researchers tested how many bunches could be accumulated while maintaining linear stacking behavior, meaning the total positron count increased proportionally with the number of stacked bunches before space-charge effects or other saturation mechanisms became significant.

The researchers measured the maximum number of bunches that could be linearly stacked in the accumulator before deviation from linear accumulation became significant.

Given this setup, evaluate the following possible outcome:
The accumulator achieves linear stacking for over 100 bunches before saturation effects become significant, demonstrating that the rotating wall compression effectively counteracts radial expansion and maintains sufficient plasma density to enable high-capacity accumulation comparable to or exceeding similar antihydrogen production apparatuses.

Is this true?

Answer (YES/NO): NO